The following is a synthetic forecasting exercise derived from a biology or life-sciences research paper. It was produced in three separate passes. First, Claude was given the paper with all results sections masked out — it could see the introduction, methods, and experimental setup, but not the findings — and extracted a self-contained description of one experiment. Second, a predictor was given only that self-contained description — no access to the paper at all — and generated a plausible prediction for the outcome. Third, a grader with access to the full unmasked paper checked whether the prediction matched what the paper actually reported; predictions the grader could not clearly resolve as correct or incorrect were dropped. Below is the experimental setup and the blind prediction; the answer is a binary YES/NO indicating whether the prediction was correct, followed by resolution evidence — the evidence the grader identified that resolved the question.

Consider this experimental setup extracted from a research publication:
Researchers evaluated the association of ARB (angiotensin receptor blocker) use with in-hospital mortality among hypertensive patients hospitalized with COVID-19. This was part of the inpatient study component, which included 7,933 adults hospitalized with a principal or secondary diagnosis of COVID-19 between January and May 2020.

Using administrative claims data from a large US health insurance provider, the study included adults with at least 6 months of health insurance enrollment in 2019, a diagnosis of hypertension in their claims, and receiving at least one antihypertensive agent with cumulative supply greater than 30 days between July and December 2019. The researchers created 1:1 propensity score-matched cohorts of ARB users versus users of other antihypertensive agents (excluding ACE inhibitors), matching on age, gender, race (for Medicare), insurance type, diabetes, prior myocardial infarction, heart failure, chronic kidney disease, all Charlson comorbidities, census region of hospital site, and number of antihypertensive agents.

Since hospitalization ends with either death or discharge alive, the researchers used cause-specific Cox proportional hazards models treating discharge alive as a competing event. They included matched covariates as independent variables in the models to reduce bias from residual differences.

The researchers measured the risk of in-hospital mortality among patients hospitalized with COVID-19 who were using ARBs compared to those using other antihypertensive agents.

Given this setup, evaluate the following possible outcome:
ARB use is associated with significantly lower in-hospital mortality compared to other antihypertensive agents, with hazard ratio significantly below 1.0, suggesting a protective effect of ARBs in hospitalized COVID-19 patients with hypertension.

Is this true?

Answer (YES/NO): NO